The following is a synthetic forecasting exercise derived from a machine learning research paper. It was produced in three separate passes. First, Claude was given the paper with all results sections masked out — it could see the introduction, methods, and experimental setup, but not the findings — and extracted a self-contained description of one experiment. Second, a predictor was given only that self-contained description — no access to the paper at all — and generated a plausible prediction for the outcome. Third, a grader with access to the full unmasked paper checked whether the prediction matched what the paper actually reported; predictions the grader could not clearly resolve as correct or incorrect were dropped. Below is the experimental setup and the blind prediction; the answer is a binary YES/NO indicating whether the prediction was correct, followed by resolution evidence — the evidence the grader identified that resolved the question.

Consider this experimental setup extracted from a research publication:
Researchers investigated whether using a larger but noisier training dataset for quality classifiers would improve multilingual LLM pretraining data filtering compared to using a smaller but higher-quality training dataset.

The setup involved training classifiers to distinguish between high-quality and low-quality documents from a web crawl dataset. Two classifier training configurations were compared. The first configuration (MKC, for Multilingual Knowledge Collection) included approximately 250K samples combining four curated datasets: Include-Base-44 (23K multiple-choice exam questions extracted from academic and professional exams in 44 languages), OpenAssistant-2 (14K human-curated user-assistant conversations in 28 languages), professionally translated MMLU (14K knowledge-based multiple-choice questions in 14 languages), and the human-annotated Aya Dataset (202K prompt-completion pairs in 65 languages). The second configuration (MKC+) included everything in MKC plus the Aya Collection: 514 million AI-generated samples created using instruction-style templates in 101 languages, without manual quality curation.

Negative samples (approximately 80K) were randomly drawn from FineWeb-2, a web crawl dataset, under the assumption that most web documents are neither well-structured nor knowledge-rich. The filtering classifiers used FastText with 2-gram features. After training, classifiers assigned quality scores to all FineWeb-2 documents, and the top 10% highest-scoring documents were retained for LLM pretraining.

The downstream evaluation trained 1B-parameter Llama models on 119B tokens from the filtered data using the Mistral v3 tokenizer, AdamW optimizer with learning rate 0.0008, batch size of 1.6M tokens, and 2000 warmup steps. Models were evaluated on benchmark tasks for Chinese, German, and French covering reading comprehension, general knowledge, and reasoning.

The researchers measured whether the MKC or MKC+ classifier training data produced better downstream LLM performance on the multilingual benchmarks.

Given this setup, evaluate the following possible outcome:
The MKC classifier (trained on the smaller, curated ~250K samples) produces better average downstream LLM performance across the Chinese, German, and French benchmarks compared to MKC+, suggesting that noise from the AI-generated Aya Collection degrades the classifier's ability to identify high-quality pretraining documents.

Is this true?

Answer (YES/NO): NO